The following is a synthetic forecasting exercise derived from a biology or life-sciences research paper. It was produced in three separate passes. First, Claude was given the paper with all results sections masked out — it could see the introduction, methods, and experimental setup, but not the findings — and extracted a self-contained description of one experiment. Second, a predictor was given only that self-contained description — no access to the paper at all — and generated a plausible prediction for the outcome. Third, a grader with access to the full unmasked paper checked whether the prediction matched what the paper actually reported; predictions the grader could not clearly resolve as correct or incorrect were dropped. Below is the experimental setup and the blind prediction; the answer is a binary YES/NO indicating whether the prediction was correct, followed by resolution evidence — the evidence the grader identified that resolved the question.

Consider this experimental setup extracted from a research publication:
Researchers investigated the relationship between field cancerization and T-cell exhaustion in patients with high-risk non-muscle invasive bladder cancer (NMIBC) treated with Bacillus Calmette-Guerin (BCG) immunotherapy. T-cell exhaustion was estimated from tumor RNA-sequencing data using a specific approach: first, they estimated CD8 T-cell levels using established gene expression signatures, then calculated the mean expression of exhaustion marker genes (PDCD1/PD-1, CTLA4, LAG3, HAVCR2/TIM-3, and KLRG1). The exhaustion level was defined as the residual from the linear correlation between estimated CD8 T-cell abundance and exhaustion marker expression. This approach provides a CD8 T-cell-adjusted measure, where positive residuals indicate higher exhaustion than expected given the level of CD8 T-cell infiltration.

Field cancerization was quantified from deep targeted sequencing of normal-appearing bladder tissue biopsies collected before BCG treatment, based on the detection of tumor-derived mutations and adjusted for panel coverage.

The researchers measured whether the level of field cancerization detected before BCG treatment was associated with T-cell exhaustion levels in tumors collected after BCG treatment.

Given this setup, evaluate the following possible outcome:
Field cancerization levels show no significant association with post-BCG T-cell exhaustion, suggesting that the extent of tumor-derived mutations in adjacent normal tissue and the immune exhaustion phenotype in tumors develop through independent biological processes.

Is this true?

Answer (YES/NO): NO